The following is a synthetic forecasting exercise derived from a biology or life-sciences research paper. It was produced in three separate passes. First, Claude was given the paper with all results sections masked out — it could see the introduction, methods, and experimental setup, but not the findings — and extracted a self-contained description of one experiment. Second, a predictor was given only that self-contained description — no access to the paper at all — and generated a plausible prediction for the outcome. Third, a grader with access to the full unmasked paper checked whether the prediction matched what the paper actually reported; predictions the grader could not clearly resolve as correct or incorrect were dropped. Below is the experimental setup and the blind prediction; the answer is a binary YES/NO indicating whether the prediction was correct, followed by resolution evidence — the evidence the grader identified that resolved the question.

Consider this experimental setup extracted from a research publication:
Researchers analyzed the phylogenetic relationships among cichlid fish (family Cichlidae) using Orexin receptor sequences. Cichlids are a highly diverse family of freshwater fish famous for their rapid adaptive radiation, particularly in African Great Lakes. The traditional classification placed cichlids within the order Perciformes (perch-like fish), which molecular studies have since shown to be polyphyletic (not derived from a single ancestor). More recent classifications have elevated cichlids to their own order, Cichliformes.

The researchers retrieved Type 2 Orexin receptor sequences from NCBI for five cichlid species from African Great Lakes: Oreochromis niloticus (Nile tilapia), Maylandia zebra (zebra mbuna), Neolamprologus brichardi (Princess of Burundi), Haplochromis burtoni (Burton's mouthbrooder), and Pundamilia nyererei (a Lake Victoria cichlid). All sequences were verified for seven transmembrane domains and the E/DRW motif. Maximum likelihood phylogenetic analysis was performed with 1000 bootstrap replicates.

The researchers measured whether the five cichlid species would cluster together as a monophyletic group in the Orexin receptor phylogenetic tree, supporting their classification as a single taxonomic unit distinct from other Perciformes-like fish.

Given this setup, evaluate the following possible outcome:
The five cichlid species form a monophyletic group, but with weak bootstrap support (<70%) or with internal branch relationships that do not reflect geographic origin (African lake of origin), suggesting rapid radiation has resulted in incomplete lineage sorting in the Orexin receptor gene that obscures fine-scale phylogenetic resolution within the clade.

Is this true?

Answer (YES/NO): NO